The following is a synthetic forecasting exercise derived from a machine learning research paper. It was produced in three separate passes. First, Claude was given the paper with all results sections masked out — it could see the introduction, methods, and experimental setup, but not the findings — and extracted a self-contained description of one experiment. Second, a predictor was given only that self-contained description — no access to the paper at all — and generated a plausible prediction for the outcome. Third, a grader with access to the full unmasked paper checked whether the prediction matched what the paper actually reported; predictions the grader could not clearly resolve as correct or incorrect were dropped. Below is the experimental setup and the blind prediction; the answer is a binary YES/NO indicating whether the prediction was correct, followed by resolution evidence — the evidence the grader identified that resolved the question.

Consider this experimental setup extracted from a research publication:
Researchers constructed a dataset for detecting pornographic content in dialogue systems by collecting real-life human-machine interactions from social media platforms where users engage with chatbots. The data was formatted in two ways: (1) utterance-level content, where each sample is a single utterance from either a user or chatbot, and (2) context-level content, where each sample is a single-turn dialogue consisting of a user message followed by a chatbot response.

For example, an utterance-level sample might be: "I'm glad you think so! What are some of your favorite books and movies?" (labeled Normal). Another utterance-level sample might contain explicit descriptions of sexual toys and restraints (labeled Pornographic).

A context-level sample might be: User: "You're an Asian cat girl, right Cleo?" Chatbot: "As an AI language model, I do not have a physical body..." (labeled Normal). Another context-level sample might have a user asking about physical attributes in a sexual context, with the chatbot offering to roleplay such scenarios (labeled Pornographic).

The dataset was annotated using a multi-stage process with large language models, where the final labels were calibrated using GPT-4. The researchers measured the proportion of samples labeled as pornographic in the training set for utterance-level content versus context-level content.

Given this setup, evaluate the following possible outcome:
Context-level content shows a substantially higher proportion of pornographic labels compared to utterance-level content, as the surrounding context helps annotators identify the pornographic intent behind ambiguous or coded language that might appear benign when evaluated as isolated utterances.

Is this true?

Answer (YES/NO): YES